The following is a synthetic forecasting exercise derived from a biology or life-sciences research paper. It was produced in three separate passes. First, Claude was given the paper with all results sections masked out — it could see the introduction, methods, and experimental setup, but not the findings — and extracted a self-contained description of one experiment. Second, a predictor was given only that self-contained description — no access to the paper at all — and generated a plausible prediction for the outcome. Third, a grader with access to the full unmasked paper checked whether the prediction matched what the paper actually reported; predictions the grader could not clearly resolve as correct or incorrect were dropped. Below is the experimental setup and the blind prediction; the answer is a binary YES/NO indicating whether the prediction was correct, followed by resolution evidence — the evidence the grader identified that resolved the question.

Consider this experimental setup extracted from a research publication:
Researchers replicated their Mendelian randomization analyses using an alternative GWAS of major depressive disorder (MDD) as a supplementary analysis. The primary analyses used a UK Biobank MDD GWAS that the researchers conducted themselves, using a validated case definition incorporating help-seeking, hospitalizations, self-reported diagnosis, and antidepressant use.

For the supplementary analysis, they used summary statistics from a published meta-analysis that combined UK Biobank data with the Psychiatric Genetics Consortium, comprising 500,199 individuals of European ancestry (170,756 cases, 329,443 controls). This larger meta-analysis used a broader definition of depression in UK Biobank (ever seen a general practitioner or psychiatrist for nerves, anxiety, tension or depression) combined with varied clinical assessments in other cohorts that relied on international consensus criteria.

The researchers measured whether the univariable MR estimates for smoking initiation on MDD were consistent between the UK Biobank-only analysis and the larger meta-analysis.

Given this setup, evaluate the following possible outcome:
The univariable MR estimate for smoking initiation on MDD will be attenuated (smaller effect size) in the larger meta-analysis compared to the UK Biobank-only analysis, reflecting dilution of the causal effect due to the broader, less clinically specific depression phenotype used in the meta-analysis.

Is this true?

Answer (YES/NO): NO